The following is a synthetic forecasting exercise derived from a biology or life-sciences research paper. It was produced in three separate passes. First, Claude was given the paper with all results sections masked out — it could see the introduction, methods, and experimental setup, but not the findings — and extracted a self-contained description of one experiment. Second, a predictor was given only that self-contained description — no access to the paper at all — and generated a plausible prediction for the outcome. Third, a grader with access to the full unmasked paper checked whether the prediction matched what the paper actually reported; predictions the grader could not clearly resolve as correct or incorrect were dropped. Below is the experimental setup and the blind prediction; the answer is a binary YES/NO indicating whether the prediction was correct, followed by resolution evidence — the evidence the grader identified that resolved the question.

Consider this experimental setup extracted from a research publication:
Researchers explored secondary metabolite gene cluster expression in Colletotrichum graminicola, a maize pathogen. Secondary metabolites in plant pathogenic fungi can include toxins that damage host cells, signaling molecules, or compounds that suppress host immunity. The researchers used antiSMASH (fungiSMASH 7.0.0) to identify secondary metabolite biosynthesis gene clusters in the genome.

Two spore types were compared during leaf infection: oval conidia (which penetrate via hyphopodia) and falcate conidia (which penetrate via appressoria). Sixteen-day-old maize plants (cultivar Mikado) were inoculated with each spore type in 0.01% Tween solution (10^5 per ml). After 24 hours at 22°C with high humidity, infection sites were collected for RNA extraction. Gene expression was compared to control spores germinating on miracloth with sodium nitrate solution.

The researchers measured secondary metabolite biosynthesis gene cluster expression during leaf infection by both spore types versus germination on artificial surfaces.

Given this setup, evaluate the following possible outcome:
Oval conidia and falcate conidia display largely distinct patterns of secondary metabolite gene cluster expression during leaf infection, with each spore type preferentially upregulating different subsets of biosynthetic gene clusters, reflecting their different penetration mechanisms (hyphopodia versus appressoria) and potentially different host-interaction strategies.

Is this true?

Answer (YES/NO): NO